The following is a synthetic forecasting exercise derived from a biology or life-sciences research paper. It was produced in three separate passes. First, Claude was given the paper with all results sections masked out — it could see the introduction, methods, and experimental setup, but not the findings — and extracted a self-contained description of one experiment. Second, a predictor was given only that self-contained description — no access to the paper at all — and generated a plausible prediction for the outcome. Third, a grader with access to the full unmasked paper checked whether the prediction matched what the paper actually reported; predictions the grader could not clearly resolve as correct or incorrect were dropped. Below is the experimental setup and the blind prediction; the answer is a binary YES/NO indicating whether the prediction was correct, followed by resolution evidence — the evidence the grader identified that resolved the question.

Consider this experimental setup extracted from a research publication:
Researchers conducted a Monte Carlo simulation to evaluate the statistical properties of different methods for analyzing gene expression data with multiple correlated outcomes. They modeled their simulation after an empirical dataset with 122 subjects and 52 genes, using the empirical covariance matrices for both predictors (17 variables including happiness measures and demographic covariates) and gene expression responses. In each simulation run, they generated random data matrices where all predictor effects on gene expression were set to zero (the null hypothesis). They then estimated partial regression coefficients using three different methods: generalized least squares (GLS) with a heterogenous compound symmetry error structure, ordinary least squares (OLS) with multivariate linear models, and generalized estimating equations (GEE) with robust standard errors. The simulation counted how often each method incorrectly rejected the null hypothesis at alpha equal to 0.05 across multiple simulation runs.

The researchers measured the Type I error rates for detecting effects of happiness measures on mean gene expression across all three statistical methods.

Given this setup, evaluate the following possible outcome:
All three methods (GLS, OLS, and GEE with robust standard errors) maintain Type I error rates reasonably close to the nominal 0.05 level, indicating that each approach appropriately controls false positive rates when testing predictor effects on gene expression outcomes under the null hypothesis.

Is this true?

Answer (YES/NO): NO